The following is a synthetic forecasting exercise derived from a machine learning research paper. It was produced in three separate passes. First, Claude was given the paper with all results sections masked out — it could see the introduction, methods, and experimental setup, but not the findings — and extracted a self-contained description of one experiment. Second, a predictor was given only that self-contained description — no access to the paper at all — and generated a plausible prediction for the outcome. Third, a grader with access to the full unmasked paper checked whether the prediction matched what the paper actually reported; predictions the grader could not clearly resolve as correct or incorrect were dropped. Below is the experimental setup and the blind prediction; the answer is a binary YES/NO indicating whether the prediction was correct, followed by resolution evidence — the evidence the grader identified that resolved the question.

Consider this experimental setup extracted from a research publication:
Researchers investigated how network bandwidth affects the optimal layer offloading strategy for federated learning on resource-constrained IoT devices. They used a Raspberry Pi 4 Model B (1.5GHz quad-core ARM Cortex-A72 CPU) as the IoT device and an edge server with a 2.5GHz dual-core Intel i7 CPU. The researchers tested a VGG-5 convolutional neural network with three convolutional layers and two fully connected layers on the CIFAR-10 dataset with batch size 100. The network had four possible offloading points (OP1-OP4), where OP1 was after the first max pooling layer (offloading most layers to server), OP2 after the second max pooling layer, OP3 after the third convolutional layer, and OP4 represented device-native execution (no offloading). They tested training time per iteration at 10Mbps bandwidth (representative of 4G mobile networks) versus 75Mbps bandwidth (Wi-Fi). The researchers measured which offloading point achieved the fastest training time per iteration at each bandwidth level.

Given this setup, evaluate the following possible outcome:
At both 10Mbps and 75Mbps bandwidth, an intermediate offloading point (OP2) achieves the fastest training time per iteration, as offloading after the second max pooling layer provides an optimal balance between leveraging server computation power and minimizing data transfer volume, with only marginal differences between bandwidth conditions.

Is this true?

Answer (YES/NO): NO